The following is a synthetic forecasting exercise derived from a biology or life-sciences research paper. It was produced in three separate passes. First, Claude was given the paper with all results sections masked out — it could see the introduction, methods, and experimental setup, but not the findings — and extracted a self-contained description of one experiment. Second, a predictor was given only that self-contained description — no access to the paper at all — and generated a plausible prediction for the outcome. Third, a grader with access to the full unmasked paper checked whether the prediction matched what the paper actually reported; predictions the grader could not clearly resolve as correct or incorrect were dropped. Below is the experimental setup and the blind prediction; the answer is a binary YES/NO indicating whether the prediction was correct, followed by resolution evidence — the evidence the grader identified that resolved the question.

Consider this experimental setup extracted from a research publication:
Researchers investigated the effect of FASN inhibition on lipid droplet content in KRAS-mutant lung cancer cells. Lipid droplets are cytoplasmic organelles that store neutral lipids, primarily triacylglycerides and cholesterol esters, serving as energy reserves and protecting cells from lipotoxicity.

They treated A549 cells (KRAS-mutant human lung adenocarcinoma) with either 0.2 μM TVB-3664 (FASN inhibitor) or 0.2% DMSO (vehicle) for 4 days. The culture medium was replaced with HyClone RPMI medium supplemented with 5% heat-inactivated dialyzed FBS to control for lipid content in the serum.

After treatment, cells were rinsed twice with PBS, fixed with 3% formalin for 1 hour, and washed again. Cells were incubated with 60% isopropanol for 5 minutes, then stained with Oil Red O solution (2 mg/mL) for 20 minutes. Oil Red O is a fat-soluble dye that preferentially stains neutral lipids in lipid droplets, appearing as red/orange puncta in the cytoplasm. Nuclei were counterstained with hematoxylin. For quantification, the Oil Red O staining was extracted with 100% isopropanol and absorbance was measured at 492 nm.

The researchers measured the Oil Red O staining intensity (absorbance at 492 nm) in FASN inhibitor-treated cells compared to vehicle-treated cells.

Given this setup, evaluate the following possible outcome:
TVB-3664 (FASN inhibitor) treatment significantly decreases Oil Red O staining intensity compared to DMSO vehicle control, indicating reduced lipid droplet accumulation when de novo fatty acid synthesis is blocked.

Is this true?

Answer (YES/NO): YES